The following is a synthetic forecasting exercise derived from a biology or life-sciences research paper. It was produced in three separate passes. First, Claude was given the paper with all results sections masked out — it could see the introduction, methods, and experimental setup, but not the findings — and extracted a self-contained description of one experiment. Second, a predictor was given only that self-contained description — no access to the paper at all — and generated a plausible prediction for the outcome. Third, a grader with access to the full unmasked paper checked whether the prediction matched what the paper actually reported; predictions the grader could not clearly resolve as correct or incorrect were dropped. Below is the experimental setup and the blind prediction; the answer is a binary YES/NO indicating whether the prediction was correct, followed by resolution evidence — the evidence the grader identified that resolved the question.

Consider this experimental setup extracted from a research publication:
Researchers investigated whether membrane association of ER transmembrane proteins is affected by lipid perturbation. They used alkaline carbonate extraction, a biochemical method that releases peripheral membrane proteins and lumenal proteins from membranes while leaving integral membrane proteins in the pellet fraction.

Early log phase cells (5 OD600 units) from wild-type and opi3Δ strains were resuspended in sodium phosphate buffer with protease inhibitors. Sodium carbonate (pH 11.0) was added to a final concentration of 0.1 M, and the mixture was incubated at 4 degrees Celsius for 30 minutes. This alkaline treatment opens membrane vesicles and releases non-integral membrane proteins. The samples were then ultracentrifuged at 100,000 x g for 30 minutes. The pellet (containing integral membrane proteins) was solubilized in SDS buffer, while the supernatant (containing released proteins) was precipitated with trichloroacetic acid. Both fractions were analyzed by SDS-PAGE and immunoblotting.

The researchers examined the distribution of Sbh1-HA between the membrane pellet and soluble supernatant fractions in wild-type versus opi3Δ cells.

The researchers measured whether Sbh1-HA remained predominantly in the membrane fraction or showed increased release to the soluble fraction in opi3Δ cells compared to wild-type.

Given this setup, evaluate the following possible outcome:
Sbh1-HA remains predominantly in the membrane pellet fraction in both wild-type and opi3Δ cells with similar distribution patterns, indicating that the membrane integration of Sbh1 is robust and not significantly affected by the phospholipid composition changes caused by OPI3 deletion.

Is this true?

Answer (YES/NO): YES